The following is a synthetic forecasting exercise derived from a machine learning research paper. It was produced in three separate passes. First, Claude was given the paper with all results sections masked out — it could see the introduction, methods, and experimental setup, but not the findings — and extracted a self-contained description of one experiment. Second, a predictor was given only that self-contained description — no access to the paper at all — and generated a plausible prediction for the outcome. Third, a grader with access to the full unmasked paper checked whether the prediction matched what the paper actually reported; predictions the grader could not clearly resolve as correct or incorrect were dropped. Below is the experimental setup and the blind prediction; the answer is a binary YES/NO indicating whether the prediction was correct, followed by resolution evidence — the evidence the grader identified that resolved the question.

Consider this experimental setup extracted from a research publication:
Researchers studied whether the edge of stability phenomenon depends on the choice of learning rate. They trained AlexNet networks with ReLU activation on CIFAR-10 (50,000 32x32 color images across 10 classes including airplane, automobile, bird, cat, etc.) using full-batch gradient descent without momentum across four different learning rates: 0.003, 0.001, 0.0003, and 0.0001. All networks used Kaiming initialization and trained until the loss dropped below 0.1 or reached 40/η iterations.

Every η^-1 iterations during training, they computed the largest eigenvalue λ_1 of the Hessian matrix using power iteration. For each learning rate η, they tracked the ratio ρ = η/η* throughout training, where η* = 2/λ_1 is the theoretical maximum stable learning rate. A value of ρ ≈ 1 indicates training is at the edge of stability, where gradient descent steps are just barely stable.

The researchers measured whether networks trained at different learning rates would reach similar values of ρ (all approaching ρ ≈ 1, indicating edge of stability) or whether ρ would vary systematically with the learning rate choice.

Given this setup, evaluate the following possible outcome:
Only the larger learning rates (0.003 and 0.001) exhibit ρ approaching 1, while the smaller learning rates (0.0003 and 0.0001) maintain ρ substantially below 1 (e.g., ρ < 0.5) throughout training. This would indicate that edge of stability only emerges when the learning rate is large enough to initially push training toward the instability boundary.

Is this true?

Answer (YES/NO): NO